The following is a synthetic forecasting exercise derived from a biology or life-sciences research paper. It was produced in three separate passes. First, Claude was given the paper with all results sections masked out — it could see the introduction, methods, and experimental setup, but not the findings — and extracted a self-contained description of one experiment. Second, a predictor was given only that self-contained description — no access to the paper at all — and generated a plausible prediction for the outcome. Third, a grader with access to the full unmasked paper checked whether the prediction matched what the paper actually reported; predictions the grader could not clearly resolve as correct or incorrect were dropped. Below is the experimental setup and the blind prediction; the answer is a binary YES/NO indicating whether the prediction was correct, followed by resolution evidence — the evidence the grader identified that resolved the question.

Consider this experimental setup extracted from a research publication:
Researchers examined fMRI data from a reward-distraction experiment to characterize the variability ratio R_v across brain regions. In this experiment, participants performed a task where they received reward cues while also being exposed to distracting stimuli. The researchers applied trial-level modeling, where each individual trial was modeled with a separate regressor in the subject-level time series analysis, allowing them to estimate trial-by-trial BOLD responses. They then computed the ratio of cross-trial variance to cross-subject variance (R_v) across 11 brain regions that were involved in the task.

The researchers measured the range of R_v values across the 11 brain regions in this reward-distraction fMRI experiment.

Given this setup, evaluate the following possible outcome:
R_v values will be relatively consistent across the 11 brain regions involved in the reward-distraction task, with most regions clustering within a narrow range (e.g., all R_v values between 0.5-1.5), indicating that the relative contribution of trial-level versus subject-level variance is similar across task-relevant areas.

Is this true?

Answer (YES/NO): NO